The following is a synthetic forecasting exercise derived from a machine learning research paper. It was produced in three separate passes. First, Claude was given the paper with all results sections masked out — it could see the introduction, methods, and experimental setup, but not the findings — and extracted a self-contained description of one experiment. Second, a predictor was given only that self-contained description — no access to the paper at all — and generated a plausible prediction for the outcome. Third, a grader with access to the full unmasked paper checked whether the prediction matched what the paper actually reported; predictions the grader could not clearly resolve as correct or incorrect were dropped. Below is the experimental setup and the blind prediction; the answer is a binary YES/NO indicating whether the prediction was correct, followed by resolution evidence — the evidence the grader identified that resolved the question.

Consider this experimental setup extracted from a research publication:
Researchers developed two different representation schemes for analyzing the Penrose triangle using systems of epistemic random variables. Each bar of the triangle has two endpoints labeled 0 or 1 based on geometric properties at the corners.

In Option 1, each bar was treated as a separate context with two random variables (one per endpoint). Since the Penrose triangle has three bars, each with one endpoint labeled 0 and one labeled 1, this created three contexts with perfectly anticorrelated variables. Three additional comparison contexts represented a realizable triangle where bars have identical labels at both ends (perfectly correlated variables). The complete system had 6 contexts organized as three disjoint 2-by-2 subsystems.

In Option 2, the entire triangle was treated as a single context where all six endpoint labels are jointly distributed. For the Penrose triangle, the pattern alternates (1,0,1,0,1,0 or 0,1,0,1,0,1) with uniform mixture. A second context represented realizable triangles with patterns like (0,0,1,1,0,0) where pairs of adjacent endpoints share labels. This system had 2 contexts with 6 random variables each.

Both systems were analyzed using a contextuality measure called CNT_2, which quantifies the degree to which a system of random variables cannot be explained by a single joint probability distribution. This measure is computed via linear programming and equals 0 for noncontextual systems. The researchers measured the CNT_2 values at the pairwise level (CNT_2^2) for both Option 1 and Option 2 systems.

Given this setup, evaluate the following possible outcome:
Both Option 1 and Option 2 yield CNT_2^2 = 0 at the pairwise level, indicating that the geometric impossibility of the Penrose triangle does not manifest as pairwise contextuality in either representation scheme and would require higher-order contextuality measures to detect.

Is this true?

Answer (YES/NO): NO